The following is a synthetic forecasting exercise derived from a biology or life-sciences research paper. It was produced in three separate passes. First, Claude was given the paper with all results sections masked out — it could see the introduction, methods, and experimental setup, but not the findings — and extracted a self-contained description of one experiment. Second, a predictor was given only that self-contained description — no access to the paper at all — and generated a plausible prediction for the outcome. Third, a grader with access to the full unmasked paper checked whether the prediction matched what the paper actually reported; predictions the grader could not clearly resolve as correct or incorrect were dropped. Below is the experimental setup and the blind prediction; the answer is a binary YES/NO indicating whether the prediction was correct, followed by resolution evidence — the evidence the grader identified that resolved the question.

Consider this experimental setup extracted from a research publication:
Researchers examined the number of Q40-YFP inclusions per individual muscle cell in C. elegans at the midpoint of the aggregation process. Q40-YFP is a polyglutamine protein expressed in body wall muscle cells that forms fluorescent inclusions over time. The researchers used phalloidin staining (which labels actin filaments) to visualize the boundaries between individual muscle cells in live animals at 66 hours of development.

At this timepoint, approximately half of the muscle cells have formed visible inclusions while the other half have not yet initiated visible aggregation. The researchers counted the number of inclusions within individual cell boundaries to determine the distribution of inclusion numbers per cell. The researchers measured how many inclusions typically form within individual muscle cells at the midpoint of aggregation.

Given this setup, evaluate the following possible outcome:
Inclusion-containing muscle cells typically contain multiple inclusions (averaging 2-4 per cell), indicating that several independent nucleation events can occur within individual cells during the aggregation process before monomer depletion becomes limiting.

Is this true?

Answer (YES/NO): NO